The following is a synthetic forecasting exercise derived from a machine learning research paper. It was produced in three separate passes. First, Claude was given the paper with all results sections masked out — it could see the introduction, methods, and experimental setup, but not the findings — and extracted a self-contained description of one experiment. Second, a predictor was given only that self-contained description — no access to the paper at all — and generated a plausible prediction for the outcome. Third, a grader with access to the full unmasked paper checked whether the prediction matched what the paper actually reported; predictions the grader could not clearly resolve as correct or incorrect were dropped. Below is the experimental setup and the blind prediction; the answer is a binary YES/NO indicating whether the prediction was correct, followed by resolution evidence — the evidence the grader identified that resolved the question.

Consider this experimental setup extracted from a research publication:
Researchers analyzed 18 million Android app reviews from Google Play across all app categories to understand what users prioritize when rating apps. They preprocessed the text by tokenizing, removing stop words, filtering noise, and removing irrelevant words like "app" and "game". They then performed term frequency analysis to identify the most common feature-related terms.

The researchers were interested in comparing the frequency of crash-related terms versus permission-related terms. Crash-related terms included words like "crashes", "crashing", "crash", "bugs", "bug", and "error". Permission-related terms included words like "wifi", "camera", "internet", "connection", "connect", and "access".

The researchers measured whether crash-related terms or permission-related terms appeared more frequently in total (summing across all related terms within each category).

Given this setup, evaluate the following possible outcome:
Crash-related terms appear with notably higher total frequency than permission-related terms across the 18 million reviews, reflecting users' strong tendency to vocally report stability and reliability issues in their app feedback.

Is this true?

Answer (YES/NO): YES